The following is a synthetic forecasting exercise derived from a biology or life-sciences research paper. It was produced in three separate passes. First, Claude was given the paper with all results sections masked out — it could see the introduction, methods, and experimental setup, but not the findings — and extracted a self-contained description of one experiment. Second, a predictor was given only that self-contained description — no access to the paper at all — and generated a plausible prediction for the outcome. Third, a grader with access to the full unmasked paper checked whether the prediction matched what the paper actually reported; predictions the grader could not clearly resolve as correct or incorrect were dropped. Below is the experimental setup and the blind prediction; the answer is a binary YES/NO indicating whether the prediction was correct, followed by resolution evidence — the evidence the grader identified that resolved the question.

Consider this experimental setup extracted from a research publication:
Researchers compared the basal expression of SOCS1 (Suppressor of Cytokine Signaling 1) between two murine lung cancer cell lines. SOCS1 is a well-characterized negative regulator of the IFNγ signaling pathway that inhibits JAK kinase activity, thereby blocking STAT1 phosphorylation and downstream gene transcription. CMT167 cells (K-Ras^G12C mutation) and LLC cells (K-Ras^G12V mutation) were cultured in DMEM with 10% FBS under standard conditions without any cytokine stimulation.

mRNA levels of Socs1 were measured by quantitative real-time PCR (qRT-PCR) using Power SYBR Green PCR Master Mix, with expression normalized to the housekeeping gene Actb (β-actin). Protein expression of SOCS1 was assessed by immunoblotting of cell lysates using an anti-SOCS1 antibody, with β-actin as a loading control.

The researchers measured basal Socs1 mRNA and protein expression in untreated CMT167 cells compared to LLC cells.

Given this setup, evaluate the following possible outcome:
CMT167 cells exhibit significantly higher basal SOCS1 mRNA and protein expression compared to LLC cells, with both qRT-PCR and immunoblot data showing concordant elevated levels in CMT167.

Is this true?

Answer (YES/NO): NO